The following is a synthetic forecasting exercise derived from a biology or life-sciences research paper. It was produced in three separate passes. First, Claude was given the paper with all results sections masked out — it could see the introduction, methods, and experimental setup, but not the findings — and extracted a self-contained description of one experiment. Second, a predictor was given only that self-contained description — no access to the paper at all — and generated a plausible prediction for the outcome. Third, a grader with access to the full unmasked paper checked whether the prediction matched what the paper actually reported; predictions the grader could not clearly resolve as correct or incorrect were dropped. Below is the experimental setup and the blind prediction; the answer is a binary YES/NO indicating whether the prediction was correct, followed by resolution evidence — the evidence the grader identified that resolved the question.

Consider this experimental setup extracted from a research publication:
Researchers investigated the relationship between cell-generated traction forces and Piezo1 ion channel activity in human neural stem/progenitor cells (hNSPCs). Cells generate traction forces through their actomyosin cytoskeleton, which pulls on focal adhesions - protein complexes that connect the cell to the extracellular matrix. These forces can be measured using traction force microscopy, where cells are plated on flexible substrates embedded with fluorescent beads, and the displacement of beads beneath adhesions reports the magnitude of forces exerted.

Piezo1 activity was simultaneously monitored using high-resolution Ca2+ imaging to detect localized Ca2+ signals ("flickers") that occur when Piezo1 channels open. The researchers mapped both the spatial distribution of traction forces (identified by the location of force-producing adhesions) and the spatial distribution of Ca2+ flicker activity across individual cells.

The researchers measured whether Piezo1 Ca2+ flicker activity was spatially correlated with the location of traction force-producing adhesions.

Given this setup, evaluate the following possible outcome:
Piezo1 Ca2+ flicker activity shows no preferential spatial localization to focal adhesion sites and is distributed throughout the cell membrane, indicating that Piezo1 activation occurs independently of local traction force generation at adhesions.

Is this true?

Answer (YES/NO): NO